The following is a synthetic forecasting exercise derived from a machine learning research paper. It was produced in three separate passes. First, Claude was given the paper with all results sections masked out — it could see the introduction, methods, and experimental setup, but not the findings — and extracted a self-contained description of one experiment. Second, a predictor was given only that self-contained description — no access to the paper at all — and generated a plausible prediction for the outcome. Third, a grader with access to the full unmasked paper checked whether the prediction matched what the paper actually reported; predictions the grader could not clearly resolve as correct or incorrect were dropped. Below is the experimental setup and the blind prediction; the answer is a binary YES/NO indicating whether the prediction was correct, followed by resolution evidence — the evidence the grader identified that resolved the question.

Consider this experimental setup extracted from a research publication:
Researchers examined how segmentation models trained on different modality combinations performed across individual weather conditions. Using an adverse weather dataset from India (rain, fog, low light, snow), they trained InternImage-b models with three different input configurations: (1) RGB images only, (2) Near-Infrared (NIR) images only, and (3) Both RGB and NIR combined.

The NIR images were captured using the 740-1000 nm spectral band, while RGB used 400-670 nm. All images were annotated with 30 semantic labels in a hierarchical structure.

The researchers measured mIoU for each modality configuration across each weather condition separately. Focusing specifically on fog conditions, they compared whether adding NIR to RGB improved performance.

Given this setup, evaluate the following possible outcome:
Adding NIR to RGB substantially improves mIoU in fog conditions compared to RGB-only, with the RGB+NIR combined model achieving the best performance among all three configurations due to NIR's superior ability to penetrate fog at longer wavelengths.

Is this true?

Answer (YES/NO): NO